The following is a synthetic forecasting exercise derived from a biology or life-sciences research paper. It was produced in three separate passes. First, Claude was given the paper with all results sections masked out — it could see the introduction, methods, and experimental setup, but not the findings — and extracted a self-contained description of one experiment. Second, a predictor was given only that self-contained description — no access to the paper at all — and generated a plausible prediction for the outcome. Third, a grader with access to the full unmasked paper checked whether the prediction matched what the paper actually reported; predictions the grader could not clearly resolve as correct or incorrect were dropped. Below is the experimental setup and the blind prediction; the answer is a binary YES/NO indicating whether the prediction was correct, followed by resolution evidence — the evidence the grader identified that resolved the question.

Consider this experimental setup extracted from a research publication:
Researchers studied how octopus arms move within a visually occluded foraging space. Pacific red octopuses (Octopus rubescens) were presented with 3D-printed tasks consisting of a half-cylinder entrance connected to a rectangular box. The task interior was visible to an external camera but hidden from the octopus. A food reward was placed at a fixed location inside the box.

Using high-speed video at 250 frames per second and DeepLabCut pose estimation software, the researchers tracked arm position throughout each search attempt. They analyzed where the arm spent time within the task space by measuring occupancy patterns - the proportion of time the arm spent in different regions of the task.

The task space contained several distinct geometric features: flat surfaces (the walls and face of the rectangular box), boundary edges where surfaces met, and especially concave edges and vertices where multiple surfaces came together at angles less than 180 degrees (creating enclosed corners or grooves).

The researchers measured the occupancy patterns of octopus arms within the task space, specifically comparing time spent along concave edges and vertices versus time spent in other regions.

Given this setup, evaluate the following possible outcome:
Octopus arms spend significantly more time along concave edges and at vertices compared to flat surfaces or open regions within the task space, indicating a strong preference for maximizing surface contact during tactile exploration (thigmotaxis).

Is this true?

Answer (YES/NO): YES